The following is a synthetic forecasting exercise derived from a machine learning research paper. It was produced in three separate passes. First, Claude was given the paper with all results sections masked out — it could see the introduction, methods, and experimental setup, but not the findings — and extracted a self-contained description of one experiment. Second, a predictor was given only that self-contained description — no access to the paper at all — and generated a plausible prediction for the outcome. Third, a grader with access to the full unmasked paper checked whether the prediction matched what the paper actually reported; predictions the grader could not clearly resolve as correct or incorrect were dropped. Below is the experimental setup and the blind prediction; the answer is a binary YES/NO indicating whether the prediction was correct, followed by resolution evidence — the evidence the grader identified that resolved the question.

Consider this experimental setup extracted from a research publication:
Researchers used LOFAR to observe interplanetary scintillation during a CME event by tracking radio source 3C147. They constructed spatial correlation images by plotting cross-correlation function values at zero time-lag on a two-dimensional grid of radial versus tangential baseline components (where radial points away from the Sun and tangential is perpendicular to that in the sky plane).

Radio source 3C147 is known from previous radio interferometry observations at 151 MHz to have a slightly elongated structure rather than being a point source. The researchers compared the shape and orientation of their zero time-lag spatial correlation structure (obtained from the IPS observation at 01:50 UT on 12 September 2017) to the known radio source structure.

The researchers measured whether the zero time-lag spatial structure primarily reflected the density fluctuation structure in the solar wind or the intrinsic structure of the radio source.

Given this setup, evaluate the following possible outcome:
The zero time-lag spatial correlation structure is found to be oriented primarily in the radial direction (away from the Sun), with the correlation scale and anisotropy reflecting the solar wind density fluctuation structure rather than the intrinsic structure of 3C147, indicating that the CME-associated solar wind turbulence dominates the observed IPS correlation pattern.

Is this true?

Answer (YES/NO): NO